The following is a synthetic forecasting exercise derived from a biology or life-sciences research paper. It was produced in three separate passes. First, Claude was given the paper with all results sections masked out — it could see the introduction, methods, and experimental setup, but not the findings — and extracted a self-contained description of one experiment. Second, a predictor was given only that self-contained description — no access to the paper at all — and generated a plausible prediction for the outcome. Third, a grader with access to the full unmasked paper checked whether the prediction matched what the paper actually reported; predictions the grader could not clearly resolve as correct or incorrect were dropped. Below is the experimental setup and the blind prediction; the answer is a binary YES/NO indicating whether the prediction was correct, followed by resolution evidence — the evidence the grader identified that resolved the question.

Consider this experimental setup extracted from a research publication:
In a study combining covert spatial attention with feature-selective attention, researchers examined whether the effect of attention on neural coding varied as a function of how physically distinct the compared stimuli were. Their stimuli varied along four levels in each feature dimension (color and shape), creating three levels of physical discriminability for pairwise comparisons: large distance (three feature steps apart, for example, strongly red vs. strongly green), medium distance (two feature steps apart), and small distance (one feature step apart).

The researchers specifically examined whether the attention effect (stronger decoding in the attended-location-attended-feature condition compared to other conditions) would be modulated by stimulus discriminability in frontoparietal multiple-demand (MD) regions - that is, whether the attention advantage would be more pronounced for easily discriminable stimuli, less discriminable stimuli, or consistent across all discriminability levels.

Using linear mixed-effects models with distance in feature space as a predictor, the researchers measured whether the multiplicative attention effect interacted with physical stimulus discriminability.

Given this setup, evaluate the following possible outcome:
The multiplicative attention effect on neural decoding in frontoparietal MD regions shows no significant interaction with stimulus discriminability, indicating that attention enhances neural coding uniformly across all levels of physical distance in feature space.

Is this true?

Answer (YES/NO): NO